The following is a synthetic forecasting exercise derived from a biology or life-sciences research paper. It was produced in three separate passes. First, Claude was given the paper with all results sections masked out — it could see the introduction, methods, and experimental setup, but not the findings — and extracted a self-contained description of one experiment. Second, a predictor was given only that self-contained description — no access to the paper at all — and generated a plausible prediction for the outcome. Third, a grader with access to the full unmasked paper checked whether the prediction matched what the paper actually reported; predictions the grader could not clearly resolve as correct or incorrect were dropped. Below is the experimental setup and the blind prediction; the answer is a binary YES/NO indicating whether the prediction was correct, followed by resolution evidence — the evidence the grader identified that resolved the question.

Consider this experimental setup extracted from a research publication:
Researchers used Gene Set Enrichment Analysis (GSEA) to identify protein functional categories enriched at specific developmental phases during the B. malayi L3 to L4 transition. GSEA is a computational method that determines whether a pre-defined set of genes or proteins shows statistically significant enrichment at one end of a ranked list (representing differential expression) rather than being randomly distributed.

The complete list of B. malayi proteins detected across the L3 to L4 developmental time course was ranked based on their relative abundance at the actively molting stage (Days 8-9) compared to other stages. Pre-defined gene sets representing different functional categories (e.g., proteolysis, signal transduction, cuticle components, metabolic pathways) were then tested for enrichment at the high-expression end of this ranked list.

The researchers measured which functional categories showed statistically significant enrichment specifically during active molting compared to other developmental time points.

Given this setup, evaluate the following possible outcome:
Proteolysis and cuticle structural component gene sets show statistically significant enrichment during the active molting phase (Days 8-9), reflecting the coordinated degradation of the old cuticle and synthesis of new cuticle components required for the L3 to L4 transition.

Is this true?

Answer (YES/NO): NO